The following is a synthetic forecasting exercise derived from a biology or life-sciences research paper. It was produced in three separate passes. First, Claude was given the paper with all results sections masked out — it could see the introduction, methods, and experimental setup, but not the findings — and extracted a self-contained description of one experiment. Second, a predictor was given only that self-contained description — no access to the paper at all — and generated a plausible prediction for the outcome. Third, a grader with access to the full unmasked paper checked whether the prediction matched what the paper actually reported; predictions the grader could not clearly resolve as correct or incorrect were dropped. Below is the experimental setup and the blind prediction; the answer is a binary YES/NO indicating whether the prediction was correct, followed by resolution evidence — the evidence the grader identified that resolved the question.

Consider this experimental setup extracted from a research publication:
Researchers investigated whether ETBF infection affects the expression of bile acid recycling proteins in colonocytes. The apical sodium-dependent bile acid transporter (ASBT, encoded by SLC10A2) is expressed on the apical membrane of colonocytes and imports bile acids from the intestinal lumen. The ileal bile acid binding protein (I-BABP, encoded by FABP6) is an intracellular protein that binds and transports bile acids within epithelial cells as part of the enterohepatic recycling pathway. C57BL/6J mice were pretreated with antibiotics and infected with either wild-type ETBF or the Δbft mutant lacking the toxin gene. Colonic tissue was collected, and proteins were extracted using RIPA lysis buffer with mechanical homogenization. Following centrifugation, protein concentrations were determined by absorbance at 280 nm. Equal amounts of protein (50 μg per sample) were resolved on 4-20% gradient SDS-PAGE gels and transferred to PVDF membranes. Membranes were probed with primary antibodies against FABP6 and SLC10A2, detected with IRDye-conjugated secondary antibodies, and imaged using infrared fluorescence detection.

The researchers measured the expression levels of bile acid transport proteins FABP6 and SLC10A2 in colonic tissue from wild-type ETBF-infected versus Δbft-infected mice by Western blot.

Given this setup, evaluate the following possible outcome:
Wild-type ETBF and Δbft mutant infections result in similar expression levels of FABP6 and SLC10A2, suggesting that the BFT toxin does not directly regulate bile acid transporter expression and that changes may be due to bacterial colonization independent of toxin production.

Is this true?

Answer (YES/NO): NO